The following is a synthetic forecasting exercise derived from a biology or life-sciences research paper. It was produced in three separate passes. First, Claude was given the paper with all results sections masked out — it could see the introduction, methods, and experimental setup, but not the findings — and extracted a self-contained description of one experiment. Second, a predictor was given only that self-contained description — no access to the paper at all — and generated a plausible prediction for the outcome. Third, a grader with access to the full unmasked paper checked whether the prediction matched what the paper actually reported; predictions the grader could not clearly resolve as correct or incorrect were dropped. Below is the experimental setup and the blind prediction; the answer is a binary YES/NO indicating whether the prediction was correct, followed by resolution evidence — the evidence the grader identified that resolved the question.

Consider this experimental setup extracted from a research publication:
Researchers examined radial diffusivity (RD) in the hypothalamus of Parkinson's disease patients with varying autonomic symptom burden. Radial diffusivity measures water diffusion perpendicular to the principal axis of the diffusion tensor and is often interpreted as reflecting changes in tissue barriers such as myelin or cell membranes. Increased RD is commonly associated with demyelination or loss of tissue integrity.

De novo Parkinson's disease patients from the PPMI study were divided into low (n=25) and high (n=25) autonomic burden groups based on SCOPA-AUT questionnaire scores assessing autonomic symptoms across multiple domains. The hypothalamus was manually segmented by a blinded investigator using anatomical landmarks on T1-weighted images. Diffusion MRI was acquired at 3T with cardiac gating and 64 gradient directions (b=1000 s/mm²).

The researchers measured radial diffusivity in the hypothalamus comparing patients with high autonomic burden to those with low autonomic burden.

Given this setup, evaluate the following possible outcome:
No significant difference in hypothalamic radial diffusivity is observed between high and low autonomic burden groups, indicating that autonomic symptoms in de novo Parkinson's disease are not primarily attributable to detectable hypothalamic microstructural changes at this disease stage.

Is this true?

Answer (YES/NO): NO